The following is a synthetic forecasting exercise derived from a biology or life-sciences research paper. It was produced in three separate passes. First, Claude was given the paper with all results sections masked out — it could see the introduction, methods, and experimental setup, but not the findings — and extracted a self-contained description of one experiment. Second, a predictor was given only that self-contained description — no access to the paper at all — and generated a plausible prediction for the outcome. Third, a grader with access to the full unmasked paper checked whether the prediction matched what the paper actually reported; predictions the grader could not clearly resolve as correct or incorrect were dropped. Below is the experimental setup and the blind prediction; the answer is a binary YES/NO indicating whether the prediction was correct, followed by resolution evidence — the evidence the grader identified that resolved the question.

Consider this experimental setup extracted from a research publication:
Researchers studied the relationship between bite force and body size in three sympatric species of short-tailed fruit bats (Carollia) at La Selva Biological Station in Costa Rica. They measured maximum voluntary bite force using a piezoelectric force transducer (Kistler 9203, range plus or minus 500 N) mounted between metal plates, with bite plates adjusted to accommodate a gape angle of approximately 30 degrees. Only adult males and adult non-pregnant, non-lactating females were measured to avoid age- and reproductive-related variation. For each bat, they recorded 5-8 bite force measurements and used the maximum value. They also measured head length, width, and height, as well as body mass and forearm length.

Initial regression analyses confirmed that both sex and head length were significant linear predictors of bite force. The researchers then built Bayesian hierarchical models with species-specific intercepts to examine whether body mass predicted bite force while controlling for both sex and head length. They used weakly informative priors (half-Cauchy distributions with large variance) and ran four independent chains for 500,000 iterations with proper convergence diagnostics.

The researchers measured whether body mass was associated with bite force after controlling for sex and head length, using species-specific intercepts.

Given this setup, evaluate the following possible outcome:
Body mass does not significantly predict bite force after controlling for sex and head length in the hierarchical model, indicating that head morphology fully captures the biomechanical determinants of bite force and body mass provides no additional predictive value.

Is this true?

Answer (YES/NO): YES